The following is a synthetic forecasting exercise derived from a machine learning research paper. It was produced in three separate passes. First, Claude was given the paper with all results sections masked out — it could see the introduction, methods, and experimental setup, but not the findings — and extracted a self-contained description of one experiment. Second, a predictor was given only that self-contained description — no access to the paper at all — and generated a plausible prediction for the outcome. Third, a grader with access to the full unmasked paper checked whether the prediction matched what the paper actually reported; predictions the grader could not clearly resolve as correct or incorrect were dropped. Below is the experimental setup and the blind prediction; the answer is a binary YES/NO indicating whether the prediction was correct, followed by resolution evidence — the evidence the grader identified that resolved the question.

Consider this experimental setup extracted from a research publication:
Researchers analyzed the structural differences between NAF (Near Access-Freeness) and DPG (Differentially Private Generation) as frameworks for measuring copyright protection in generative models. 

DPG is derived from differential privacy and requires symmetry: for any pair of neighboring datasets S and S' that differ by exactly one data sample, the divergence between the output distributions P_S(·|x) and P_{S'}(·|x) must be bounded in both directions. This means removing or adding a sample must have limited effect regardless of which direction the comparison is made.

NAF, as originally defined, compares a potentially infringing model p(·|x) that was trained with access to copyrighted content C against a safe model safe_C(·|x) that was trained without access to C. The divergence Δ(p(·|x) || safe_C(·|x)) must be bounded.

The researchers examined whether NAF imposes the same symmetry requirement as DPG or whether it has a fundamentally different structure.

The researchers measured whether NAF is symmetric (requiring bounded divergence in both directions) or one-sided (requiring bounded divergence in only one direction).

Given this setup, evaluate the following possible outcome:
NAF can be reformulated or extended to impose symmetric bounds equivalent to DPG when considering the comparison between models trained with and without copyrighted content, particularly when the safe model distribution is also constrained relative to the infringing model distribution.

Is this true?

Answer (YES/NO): NO